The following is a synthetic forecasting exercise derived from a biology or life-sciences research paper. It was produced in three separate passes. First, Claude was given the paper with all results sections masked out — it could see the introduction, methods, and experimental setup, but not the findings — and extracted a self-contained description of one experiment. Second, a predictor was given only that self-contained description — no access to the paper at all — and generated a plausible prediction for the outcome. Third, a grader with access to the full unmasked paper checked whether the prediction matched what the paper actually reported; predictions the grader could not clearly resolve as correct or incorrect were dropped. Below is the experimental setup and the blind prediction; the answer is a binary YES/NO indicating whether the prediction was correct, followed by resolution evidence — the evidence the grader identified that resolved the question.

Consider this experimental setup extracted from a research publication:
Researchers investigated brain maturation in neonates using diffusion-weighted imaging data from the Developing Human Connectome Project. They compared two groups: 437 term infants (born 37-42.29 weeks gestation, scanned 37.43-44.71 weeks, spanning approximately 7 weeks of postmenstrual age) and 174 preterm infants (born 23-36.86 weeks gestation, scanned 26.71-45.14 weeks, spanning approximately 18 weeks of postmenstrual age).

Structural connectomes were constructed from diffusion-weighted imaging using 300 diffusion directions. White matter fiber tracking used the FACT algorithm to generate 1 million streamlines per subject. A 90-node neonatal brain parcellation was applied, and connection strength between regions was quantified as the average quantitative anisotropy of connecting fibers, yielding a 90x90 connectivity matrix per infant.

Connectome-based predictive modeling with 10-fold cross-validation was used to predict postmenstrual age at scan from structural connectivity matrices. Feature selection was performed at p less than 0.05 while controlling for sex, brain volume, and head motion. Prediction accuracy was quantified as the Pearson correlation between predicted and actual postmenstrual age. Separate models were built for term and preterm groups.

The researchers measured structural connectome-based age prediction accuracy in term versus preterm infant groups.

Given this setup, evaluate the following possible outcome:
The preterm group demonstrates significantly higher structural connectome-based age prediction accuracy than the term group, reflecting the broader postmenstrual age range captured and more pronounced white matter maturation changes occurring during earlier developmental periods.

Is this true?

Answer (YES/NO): NO